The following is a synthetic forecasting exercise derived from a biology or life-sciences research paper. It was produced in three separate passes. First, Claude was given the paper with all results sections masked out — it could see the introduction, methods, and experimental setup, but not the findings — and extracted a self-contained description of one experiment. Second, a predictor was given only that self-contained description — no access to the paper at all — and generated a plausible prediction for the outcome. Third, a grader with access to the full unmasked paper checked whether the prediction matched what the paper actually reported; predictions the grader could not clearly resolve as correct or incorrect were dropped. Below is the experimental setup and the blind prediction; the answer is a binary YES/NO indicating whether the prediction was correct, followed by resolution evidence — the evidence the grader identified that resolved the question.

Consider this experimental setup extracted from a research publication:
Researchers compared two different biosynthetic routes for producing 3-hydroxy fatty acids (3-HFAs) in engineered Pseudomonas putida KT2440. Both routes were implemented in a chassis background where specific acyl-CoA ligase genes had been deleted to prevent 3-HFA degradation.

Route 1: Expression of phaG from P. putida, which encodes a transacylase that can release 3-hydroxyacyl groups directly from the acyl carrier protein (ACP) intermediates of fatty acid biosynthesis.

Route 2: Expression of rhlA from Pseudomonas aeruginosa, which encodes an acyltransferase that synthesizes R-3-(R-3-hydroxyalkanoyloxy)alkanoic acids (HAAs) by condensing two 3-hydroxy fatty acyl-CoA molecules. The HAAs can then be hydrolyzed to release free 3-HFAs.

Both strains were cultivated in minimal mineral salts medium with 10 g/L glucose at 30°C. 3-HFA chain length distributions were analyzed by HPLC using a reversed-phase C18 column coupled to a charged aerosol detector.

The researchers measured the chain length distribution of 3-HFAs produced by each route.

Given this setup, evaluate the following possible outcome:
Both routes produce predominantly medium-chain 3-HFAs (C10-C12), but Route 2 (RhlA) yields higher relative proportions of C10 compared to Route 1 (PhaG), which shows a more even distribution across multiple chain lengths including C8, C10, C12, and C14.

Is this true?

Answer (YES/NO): YES